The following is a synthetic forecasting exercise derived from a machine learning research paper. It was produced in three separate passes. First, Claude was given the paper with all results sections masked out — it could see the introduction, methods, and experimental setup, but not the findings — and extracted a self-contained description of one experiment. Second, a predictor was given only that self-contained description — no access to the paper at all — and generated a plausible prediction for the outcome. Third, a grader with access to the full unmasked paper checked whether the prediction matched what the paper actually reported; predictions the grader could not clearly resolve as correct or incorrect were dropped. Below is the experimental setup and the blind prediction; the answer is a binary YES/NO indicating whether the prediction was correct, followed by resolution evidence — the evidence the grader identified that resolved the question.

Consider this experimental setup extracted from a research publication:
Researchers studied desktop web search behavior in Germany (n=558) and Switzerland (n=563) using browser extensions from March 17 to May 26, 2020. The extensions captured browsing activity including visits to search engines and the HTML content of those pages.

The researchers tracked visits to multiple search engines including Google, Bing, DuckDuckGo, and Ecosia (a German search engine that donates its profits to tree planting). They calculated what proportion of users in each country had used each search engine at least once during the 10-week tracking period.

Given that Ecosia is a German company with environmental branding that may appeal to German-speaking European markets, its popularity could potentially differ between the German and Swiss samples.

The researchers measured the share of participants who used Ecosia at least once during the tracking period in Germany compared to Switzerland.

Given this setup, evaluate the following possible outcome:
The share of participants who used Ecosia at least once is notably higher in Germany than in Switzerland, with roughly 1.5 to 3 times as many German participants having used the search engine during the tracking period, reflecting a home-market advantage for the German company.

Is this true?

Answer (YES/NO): NO